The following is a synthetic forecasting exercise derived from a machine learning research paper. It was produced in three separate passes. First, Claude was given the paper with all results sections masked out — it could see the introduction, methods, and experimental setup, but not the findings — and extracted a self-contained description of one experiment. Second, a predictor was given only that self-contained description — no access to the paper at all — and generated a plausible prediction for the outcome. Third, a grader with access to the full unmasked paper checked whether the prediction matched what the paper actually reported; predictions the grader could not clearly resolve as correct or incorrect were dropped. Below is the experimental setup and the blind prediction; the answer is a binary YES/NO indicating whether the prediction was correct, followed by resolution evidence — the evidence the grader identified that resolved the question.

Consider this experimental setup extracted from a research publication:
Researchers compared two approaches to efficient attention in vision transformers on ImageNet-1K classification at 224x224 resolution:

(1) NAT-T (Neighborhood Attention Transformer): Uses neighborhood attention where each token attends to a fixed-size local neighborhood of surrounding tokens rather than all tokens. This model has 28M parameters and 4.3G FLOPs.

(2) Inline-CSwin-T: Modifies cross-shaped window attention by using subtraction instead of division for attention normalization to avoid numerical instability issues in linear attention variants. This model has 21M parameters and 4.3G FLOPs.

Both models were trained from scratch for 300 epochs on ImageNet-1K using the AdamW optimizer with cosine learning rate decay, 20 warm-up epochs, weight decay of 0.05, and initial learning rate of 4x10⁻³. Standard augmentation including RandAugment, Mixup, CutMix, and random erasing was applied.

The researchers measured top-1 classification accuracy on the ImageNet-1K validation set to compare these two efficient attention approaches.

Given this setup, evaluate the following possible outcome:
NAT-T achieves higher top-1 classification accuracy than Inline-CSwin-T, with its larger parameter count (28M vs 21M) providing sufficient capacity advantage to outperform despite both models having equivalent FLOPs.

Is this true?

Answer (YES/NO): NO